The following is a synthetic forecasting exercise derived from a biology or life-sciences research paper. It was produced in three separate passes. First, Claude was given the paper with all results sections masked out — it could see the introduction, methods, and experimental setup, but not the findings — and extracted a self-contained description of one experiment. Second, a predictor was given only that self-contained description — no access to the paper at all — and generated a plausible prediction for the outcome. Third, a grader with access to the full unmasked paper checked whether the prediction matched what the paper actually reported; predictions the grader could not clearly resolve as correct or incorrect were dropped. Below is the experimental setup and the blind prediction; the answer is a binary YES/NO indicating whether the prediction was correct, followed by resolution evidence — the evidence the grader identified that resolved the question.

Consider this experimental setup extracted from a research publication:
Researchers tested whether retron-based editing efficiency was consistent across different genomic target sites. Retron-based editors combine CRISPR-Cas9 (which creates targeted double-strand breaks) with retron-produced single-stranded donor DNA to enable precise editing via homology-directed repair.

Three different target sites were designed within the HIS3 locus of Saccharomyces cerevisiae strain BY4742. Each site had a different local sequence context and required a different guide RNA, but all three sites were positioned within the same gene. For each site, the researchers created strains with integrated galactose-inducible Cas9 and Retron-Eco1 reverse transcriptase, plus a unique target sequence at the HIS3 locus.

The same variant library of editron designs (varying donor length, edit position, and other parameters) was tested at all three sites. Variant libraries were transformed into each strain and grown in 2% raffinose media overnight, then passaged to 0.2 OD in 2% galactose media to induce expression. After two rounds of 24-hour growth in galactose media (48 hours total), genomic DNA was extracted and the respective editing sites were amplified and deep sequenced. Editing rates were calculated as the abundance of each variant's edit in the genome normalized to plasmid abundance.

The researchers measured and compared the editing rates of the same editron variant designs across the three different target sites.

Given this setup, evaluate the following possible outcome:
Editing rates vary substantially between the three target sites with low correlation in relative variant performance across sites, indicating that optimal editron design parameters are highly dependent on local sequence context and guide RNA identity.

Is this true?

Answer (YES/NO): NO